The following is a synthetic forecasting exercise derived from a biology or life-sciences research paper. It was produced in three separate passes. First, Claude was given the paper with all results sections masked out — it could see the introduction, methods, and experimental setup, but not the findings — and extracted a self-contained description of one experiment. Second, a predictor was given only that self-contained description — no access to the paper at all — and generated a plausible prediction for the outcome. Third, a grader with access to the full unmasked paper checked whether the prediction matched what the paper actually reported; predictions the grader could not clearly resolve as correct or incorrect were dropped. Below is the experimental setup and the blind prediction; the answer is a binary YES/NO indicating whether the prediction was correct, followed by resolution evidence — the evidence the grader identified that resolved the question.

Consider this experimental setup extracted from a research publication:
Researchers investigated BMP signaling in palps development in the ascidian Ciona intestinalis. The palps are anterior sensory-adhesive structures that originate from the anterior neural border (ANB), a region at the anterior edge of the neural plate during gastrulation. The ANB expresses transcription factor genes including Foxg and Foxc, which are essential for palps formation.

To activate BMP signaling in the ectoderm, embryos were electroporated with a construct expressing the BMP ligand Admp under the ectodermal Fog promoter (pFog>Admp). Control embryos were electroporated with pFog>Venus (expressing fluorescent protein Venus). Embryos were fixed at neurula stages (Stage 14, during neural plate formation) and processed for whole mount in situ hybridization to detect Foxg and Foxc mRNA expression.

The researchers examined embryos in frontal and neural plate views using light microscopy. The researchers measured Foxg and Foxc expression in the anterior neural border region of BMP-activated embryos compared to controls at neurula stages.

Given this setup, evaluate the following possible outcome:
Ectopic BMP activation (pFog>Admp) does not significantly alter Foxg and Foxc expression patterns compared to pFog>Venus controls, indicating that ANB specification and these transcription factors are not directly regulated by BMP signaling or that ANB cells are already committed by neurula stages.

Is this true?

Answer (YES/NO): NO